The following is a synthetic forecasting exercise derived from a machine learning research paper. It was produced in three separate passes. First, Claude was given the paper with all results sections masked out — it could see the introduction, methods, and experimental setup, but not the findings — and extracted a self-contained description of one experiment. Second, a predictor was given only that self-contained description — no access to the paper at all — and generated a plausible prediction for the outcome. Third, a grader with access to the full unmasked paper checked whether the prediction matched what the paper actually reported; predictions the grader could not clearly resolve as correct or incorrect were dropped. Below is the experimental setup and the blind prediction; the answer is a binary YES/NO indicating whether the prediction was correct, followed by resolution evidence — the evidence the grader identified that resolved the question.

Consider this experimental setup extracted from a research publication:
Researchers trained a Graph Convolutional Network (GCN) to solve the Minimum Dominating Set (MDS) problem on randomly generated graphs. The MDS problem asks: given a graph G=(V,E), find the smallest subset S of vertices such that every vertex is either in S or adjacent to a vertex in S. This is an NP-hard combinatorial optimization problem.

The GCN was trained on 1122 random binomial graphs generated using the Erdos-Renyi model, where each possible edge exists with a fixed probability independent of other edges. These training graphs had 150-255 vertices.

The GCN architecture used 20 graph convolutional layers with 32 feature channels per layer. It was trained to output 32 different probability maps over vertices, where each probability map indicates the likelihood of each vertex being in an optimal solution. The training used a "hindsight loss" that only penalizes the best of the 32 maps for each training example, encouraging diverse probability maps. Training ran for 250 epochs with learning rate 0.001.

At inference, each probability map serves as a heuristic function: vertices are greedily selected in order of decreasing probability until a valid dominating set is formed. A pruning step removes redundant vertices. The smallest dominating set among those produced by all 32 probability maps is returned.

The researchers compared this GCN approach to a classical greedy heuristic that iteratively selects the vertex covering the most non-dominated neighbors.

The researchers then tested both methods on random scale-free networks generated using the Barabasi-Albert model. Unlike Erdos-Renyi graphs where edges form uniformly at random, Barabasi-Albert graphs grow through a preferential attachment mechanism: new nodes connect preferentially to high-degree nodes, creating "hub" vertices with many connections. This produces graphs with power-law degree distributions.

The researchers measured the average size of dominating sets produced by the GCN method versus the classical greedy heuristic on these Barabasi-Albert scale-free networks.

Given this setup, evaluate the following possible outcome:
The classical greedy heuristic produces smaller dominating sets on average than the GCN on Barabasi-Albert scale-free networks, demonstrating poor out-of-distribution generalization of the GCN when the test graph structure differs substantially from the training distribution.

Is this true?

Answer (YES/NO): YES